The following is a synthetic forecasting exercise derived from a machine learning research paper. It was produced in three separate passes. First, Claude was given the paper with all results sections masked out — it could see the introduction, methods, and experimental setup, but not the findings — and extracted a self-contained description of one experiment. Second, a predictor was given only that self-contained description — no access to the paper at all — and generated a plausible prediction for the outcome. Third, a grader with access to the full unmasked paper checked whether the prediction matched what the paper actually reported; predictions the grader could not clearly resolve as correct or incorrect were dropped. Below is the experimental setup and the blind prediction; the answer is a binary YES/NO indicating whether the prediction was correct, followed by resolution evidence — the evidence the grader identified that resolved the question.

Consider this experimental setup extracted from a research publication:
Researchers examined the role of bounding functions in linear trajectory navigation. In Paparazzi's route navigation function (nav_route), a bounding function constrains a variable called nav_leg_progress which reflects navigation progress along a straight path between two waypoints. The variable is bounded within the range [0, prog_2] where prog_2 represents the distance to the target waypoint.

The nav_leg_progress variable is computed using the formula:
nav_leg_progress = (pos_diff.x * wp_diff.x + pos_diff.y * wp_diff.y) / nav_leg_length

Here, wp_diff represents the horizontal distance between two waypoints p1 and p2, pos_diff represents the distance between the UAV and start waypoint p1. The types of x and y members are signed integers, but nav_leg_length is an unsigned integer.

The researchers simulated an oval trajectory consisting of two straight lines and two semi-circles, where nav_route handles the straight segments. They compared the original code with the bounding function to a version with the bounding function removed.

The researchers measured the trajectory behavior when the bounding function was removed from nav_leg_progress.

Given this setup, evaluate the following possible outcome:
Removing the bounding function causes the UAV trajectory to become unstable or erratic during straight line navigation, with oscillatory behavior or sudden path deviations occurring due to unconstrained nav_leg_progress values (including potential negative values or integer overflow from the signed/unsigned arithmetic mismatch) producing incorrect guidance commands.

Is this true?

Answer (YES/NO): YES